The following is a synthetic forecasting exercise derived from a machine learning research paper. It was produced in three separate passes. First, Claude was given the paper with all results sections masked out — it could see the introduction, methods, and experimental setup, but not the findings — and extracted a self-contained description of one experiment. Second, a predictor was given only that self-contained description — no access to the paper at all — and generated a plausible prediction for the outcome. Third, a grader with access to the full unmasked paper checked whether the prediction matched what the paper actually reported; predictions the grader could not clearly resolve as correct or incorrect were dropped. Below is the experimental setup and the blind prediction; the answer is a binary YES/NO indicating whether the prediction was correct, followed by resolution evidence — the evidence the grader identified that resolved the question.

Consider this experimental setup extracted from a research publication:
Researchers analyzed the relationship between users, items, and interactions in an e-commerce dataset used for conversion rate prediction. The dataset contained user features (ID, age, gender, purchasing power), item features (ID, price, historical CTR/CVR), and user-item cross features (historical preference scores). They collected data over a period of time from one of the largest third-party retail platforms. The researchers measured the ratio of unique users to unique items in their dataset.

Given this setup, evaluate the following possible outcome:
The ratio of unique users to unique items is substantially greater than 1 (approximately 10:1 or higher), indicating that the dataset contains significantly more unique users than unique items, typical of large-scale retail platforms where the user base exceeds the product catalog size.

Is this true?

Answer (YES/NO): NO